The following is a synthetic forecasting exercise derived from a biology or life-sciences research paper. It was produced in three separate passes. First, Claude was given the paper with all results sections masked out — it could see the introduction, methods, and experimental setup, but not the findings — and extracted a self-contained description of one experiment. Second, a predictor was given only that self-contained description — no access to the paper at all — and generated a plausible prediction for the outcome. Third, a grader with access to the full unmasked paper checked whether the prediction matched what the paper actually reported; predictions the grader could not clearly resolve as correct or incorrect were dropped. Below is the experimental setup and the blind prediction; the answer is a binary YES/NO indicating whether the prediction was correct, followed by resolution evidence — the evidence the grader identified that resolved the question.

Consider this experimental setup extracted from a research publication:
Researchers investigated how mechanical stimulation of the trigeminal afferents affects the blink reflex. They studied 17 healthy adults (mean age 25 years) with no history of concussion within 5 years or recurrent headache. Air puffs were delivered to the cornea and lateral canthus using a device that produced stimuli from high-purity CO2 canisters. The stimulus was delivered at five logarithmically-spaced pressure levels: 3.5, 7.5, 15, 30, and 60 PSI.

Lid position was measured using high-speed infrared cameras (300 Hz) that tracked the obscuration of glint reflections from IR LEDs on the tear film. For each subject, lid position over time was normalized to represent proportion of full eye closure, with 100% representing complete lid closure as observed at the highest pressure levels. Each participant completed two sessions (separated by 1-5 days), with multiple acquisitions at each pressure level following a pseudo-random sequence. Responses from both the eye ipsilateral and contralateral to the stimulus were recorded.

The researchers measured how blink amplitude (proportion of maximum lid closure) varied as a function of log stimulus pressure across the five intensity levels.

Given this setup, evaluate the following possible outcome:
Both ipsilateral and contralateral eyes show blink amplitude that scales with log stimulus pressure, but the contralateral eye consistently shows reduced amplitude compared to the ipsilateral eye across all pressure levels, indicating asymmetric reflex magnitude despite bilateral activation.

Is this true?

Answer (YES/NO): YES